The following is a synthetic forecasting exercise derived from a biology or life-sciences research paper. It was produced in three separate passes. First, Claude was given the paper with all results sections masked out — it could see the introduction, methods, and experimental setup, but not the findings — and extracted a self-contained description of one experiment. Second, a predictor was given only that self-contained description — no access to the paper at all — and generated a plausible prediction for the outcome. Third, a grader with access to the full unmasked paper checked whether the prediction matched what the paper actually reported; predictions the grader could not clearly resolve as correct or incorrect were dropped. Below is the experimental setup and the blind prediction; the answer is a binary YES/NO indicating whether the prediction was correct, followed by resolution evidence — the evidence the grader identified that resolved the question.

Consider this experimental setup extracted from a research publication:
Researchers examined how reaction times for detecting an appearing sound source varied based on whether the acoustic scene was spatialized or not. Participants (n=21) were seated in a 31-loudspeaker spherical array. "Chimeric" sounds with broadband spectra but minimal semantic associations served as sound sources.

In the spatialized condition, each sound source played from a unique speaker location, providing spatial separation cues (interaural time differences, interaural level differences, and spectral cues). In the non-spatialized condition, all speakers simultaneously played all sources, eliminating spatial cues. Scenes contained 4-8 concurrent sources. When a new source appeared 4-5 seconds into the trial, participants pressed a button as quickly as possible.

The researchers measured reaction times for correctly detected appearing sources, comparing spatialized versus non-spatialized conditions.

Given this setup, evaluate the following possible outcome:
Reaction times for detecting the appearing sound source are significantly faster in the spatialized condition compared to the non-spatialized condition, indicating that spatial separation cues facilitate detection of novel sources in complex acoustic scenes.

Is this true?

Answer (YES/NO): NO